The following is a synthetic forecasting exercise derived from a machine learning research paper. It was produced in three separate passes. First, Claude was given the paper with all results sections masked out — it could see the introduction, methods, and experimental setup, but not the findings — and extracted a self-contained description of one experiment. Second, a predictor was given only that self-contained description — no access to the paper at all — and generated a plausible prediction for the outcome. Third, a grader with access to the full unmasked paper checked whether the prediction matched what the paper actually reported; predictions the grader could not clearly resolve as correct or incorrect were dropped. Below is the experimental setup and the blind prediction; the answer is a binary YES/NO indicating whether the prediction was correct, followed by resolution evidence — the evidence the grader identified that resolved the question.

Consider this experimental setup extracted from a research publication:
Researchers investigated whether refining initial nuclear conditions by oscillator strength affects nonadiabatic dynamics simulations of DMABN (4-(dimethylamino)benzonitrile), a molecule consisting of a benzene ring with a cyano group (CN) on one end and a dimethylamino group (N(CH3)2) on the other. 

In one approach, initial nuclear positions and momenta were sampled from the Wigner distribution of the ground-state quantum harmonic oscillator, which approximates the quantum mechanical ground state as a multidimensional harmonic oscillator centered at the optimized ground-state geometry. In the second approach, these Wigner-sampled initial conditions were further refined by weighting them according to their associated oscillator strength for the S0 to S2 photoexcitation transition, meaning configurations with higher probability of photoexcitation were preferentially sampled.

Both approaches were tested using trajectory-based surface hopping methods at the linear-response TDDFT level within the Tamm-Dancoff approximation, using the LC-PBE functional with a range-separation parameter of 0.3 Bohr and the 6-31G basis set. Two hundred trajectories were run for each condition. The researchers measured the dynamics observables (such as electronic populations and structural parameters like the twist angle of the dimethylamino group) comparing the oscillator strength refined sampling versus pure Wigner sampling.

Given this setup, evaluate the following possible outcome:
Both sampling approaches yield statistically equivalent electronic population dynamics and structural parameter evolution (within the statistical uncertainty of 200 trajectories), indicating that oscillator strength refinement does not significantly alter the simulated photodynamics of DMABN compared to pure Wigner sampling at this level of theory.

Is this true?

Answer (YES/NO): YES